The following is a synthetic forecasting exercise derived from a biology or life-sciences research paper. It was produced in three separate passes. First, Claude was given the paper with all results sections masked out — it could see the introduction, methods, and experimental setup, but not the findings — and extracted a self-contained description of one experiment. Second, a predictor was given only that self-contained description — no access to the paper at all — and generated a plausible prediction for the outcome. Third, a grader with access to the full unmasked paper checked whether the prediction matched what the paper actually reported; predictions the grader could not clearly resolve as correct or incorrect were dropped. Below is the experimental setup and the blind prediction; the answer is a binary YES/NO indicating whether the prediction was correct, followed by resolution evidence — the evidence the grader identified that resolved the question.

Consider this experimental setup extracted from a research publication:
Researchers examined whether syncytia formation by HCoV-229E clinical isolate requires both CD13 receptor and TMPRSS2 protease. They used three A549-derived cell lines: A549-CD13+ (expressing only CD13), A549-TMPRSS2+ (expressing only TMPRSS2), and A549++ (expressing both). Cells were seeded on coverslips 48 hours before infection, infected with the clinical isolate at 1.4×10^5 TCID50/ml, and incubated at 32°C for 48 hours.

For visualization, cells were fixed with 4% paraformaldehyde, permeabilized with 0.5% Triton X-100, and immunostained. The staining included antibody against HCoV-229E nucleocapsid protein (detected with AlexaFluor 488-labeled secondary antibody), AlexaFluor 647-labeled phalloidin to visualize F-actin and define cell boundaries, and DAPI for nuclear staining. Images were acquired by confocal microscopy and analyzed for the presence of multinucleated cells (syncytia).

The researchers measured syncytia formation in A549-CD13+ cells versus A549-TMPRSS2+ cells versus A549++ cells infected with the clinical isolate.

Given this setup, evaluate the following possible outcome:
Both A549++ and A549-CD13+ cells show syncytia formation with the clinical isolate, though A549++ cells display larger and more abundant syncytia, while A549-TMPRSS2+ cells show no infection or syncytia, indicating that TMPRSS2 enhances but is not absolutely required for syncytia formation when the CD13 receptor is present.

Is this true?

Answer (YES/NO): NO